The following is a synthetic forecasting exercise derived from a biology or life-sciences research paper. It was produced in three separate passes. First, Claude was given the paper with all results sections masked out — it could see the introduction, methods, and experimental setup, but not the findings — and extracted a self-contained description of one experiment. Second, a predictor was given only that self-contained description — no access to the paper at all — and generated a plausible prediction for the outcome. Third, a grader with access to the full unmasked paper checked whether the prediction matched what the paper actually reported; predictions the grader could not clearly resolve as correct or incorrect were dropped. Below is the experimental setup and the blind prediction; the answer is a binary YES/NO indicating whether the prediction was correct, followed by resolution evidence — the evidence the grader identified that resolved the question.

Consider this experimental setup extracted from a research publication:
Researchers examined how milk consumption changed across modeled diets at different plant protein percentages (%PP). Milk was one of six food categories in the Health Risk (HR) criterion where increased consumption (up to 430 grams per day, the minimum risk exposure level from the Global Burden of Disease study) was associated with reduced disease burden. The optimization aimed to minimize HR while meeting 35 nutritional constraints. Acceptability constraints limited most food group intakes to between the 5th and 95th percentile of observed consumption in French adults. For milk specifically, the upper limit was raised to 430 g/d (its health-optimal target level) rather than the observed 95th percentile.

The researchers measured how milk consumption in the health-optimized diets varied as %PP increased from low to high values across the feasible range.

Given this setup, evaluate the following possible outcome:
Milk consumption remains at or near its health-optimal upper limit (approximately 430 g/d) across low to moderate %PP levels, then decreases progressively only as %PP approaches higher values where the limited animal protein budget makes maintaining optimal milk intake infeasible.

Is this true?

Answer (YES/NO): YES